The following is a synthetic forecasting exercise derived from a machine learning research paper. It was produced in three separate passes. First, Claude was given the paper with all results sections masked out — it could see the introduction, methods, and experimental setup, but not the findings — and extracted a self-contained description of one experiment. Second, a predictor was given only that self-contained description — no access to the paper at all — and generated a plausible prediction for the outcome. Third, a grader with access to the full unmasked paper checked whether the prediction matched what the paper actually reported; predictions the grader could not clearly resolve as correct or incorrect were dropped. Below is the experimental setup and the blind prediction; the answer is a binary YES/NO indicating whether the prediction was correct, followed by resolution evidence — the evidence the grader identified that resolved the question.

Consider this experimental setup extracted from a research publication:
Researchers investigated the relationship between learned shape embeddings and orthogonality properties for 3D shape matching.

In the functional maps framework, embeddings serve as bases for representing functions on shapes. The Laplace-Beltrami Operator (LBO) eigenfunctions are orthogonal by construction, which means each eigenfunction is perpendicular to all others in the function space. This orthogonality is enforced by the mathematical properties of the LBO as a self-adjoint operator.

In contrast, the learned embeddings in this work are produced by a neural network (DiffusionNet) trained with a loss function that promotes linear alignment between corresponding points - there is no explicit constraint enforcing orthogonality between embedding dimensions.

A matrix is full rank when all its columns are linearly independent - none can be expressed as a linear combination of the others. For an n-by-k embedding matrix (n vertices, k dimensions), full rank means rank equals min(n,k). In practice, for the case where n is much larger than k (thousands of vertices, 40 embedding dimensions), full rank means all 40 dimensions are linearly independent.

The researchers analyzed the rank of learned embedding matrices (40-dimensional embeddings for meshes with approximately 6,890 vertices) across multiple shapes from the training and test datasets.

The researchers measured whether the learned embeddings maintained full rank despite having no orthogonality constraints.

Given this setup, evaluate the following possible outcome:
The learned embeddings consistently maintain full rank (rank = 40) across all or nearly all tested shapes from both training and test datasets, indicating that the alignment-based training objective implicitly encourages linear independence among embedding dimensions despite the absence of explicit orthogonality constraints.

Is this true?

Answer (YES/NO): YES